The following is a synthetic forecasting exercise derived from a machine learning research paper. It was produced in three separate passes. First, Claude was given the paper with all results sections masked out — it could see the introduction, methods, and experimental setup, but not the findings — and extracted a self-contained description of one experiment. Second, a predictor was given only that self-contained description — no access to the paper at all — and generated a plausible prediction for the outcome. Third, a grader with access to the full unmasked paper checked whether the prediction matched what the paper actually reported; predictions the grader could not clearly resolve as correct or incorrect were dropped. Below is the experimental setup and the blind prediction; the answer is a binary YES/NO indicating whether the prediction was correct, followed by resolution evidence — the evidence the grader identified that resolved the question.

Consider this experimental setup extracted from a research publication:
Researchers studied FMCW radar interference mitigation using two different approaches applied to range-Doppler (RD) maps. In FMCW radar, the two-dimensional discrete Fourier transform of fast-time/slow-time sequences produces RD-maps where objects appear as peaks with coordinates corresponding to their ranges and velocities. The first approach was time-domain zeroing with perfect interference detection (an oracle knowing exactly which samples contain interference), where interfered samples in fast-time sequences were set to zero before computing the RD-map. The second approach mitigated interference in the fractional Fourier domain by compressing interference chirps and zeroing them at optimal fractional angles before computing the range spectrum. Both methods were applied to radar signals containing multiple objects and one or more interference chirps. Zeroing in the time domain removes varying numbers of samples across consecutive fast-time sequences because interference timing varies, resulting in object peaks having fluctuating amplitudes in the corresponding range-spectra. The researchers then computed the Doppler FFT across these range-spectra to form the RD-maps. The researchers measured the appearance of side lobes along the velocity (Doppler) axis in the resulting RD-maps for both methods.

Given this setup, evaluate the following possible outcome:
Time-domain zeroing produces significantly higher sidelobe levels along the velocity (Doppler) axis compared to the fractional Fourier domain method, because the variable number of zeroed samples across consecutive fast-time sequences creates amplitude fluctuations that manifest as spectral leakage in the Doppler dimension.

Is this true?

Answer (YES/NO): YES